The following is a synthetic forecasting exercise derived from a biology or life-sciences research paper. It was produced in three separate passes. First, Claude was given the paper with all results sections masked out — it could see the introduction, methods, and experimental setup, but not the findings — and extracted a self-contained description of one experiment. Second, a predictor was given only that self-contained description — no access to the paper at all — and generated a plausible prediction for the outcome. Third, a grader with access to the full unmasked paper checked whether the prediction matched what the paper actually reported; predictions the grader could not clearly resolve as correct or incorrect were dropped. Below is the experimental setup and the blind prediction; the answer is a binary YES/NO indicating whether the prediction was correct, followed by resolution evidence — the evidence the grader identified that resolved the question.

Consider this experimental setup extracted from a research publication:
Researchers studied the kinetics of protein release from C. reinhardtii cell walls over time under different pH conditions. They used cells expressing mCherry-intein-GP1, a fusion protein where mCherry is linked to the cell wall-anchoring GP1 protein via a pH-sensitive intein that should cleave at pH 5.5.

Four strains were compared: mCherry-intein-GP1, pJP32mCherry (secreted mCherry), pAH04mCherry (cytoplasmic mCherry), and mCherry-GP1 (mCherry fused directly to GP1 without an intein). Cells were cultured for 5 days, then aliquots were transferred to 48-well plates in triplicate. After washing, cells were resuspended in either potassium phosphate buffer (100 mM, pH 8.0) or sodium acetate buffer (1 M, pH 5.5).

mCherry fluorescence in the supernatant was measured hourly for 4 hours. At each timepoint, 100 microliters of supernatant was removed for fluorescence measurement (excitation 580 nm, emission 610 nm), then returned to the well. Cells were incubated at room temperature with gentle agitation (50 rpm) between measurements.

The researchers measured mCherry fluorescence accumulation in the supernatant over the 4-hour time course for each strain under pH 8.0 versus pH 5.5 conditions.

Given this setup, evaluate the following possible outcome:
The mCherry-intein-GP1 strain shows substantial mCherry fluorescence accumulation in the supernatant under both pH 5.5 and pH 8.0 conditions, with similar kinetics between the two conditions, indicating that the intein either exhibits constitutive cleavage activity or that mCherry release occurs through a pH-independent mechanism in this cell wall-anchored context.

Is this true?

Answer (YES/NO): NO